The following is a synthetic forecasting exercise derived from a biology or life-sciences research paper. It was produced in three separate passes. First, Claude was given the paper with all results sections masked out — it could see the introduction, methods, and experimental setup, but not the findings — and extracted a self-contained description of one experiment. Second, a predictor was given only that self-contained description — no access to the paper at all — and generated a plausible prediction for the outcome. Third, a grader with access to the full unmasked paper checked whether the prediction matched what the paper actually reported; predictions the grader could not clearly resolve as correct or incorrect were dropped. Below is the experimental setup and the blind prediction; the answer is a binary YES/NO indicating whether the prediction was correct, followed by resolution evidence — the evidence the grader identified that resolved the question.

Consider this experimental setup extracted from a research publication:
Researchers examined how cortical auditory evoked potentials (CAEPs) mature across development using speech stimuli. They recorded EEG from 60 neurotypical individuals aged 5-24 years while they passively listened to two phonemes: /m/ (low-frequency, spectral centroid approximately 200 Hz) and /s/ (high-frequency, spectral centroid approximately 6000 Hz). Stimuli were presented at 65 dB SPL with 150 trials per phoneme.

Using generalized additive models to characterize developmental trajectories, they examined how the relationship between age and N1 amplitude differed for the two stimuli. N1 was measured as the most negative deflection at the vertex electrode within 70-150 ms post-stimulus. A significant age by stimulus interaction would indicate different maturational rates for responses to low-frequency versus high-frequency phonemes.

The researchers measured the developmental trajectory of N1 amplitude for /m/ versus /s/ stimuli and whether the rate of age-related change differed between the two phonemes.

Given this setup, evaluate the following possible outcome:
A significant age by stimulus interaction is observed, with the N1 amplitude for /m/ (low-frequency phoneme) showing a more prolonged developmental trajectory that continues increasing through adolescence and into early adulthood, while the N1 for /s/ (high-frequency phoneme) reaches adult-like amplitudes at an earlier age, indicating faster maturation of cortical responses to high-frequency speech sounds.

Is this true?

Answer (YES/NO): NO